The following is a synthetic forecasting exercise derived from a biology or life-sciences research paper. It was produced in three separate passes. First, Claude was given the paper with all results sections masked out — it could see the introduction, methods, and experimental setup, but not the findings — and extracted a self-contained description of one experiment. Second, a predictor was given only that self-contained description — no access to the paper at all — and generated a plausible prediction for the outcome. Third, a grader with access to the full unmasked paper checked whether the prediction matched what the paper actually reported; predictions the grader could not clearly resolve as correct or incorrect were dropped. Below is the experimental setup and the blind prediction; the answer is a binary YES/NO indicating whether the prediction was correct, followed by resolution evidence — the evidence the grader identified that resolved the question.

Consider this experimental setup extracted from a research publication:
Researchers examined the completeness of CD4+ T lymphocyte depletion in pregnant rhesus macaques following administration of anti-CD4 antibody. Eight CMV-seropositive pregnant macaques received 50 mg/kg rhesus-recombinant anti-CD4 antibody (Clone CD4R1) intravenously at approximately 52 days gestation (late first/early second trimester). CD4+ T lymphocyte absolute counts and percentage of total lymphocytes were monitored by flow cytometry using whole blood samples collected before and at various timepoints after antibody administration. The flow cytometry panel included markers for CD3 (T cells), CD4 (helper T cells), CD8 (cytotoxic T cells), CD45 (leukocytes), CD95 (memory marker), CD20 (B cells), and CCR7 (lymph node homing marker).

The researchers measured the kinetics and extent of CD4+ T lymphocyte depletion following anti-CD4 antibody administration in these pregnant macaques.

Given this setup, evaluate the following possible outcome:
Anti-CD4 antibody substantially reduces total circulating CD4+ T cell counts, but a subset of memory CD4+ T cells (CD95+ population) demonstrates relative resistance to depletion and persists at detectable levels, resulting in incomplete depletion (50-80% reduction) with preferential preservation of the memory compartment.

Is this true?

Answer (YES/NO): NO